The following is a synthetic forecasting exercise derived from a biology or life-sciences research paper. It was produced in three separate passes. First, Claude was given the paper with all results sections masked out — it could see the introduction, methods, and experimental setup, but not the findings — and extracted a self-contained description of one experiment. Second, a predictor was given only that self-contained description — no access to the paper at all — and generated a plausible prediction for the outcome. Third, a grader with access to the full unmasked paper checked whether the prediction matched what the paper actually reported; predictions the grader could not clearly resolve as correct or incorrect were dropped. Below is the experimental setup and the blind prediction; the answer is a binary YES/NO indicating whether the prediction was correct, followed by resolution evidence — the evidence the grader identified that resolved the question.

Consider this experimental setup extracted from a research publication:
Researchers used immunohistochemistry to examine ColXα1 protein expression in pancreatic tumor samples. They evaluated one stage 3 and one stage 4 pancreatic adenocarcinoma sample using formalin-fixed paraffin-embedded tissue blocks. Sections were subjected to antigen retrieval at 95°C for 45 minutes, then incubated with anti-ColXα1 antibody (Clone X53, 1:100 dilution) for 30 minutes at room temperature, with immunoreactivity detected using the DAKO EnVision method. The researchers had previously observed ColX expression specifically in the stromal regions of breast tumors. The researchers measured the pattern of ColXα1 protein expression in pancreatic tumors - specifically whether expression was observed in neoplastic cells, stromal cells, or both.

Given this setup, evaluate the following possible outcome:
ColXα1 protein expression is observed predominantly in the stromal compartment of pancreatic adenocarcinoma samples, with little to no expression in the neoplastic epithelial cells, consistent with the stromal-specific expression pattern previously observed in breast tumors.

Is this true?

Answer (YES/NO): YES